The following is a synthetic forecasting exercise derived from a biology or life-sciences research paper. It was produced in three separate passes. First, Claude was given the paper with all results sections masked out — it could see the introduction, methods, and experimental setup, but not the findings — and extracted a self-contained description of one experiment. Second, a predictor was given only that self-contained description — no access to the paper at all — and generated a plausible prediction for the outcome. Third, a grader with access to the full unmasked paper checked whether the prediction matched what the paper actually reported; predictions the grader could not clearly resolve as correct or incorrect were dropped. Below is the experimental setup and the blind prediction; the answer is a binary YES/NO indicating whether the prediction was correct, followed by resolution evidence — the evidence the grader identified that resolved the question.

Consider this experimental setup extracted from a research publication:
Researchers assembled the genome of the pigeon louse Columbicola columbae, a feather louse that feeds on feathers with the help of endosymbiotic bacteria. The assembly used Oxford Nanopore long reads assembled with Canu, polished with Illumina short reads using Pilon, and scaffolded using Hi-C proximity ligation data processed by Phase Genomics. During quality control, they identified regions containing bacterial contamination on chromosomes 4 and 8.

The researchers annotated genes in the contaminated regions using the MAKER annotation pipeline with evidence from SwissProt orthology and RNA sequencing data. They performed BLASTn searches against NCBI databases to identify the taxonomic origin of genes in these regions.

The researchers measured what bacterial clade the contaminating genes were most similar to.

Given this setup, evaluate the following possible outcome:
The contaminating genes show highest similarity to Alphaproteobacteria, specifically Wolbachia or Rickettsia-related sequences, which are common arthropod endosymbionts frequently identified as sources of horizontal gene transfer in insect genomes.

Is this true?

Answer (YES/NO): NO